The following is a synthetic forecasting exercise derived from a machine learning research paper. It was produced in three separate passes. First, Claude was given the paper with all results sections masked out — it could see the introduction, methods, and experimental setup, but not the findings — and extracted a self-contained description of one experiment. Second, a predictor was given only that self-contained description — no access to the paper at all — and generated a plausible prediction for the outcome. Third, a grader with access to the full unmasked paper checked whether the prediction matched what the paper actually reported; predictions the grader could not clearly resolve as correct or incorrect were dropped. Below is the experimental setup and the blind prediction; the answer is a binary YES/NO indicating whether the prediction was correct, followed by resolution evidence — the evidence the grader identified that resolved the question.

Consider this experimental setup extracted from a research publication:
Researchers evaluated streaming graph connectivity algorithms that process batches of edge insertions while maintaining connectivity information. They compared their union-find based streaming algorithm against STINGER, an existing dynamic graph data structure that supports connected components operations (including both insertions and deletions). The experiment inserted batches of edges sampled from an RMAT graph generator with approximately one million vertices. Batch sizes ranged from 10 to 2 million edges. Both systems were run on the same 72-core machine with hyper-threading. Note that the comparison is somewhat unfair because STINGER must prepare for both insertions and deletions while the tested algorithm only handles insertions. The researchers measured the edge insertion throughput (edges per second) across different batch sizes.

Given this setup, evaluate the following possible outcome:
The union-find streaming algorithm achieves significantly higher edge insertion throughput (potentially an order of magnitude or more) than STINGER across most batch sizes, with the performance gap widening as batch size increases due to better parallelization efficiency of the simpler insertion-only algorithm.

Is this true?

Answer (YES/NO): NO